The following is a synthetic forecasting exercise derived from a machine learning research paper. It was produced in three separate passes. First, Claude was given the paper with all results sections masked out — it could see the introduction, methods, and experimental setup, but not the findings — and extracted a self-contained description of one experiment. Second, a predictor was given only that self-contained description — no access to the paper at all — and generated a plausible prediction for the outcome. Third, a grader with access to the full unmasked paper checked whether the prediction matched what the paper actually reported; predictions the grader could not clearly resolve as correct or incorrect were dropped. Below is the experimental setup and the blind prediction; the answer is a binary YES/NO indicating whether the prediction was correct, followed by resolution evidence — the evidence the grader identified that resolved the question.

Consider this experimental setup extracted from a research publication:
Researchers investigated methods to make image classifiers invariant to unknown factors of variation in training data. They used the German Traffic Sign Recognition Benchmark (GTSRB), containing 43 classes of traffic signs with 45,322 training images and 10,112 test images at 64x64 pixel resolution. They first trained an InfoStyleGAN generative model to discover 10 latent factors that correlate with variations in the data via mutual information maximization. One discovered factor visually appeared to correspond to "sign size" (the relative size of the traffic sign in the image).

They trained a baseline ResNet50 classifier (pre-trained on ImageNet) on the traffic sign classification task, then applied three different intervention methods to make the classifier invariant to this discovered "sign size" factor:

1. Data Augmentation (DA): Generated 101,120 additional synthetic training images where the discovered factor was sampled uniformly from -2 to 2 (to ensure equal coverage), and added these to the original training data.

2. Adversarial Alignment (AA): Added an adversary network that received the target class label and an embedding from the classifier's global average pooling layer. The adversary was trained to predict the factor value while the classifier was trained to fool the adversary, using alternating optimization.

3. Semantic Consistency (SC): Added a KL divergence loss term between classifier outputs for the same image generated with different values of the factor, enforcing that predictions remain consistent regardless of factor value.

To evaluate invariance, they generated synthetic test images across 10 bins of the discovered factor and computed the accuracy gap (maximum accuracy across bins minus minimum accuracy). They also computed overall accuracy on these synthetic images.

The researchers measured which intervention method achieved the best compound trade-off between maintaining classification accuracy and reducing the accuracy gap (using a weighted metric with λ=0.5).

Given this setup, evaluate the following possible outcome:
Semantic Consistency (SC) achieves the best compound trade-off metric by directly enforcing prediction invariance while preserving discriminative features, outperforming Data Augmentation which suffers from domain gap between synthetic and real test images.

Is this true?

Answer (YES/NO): NO